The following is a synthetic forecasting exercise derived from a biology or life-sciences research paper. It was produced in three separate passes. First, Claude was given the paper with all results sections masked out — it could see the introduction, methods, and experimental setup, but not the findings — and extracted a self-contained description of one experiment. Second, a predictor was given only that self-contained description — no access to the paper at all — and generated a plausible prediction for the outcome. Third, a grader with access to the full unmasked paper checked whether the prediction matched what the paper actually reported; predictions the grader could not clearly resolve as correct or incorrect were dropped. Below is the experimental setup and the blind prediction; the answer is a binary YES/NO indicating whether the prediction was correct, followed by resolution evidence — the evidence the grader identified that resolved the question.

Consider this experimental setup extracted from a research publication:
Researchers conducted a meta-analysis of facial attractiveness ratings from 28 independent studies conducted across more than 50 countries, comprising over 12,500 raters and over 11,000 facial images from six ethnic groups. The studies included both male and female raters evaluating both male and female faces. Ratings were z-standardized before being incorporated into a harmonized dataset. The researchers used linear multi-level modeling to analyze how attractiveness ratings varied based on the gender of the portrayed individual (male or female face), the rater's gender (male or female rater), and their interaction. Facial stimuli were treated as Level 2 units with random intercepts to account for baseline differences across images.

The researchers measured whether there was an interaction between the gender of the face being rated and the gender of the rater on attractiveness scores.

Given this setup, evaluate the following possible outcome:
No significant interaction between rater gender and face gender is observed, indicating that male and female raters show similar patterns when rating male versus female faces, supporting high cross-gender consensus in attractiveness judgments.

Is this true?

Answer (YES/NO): NO